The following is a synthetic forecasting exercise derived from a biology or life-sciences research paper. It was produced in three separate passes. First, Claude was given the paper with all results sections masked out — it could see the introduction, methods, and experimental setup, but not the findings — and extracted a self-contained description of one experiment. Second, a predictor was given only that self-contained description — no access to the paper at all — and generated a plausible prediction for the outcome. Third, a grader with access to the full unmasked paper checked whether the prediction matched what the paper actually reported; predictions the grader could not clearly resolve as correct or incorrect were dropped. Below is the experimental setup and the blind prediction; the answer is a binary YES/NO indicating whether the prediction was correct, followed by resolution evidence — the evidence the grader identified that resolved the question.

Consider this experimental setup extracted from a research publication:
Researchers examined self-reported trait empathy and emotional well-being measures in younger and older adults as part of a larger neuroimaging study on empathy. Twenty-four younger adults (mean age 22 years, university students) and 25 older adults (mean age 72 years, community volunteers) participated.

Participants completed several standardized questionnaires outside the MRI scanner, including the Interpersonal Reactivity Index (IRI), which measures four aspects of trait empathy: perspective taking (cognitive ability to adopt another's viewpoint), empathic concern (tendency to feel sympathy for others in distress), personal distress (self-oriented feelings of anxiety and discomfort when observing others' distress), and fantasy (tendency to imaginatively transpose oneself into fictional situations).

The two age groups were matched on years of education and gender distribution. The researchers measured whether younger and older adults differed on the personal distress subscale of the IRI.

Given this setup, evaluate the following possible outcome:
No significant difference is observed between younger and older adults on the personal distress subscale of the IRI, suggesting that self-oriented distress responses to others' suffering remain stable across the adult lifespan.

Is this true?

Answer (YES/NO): NO